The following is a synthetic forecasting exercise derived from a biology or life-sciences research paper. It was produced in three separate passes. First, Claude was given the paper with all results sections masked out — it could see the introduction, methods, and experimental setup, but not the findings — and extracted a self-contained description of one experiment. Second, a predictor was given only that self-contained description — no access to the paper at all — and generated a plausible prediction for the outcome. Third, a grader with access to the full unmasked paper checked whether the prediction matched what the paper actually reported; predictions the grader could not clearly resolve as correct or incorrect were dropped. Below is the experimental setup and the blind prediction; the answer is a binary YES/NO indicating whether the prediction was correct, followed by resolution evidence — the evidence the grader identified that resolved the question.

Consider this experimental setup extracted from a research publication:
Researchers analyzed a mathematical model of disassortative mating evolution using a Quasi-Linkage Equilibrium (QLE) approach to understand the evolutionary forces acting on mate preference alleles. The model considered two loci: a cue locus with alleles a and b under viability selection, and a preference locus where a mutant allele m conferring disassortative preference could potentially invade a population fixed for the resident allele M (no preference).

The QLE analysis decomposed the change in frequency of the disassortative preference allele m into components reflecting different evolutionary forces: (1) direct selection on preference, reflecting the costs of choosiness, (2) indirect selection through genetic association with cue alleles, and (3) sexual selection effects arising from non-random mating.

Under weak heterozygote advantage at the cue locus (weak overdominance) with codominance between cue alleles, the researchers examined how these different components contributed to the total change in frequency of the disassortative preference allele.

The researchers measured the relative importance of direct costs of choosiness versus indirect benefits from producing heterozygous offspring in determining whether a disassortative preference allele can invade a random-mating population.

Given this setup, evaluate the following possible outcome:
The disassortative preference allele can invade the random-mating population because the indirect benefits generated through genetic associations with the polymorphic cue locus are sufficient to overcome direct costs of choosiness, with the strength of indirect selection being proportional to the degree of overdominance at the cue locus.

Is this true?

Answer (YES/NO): NO